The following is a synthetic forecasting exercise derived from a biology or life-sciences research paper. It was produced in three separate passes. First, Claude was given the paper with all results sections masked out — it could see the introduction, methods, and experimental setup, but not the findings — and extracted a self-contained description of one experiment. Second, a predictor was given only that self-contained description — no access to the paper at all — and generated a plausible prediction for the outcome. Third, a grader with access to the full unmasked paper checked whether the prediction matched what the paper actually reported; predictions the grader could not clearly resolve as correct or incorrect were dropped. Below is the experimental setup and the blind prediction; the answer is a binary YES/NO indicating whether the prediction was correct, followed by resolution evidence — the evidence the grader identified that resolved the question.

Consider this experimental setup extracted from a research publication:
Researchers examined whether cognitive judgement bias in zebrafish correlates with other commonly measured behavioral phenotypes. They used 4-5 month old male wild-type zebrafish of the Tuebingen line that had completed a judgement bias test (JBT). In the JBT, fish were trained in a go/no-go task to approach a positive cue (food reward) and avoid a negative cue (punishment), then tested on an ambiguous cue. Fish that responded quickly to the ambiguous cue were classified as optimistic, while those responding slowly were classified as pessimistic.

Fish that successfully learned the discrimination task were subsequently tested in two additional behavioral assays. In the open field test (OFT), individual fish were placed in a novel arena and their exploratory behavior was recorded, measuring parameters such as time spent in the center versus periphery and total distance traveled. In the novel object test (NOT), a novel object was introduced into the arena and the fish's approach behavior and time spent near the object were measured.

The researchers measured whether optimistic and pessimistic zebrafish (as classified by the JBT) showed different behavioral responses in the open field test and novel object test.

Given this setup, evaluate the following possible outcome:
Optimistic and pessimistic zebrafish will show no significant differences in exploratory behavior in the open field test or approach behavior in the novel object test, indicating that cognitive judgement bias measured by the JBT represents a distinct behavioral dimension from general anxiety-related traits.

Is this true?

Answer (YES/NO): NO